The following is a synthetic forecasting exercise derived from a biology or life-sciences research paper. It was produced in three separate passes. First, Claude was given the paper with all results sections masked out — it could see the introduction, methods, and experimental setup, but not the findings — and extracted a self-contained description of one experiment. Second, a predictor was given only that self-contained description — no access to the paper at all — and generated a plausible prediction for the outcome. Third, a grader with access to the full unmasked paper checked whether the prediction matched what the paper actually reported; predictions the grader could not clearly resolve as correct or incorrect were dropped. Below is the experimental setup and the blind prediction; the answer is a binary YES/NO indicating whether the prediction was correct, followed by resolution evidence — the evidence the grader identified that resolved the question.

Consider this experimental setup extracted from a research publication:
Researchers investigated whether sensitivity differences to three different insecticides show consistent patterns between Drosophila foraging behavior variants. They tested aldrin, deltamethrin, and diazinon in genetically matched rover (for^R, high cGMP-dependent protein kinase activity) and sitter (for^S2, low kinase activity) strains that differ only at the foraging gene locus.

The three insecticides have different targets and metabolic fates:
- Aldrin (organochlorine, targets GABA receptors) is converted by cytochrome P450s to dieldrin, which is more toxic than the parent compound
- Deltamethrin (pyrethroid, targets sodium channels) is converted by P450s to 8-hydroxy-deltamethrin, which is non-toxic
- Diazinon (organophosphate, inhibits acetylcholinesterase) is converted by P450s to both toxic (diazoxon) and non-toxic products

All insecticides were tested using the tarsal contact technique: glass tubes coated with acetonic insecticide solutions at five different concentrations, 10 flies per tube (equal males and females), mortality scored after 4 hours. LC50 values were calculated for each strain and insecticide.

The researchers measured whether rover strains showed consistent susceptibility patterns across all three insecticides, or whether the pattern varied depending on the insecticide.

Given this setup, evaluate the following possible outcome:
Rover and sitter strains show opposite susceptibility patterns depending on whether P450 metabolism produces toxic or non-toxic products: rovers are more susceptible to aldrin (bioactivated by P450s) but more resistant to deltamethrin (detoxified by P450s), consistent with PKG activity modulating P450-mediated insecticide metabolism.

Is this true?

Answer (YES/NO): YES